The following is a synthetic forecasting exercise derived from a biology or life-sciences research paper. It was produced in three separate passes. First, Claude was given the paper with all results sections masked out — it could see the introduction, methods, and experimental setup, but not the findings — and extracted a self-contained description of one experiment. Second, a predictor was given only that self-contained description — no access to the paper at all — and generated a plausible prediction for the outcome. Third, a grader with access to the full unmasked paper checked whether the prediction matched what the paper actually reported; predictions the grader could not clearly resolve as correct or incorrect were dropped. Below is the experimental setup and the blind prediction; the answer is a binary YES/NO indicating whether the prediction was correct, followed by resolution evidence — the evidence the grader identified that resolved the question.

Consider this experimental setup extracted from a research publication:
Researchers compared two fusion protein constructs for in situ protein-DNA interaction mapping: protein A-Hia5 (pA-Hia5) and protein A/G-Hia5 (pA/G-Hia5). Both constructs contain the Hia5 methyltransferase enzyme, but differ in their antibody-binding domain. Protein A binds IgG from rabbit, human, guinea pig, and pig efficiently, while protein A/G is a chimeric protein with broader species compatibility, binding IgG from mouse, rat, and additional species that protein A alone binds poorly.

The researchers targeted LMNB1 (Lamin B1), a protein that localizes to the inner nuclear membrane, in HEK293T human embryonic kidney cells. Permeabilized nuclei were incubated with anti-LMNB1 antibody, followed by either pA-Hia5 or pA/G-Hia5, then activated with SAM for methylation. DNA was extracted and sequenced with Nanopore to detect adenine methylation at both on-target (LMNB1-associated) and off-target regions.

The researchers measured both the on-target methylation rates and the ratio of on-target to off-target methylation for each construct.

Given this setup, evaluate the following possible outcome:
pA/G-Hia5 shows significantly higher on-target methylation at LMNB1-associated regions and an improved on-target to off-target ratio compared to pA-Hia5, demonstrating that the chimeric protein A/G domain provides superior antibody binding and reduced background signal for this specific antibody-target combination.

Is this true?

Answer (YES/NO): NO